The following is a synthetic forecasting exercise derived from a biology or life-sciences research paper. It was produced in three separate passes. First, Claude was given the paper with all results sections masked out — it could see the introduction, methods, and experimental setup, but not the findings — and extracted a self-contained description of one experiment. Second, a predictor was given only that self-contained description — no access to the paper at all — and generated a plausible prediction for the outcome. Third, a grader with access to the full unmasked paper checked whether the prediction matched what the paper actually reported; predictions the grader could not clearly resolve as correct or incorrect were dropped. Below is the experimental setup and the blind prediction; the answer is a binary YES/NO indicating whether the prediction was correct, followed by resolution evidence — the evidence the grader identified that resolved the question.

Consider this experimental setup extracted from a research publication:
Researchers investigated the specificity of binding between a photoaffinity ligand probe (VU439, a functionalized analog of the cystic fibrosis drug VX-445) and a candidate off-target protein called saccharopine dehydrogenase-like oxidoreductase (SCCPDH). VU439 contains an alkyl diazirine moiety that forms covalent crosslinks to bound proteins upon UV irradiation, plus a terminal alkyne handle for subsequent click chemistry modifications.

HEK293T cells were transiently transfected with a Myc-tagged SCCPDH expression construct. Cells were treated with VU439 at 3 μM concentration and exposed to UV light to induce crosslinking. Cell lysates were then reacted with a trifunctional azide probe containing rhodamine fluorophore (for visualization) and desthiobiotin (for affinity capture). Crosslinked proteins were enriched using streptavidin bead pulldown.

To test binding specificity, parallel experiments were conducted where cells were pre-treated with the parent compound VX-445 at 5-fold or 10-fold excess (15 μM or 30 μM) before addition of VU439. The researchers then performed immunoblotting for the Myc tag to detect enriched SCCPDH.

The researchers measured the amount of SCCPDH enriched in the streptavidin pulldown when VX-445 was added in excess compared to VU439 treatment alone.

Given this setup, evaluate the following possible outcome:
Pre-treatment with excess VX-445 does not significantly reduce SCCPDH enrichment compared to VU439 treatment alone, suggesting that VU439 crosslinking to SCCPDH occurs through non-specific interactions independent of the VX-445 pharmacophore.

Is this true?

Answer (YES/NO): NO